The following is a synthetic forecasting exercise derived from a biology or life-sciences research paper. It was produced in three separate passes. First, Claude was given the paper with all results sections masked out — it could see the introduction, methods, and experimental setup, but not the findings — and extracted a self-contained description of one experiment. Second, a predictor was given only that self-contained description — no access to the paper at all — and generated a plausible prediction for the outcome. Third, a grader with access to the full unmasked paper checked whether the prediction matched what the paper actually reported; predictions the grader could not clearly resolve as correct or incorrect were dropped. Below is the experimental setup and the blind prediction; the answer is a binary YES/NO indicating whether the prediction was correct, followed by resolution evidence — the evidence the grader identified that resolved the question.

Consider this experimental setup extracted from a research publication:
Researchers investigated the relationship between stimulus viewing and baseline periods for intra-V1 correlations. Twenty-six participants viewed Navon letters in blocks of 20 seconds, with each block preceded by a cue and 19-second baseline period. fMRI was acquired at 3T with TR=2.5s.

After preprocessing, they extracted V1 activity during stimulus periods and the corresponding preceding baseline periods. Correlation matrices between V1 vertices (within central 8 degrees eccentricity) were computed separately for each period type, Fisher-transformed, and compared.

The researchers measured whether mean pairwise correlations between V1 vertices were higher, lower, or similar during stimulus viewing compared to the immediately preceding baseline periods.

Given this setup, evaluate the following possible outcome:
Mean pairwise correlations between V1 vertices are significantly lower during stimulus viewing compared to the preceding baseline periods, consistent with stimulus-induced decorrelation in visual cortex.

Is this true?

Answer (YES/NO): YES